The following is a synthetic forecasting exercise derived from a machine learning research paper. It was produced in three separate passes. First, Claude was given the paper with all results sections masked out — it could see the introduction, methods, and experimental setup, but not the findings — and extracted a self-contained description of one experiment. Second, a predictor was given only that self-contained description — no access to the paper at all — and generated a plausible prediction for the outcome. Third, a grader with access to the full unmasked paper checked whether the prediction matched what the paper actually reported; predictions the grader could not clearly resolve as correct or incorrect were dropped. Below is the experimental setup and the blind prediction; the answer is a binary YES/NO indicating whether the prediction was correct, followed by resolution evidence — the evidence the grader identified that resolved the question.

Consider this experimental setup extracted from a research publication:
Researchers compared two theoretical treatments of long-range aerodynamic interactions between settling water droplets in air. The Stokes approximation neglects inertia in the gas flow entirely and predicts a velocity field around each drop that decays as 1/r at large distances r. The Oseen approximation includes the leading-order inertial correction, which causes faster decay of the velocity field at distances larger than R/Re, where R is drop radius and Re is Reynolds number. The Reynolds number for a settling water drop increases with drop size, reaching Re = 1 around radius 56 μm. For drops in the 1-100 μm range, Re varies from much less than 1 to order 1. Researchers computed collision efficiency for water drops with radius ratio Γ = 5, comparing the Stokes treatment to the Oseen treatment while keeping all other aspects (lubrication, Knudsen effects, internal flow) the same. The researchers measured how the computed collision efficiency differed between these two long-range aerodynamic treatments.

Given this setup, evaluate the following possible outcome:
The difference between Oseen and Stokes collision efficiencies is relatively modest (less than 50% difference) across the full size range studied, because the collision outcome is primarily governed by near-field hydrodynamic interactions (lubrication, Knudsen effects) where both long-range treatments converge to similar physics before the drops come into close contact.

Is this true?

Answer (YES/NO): NO